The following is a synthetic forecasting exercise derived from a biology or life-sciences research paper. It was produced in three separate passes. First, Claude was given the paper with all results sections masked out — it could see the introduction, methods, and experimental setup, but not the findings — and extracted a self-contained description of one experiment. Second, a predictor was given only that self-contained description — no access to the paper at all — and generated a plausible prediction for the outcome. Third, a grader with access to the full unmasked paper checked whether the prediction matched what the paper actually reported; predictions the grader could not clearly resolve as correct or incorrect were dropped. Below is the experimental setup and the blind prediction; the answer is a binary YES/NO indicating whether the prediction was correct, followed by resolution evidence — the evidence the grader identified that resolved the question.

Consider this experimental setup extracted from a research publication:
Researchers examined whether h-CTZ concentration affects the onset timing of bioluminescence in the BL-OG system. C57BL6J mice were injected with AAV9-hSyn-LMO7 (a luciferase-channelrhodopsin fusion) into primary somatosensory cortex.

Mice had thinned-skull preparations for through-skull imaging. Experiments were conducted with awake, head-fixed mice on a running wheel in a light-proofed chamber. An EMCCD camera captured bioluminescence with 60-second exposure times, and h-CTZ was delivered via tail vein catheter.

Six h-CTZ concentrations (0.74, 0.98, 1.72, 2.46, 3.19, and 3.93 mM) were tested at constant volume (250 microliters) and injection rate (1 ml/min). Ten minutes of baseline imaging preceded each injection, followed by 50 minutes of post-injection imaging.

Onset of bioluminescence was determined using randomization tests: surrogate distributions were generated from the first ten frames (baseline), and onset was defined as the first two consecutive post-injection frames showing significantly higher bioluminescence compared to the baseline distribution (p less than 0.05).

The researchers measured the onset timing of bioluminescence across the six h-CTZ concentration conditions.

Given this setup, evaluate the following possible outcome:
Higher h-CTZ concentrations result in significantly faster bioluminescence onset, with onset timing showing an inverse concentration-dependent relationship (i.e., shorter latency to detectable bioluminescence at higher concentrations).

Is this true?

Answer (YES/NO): NO